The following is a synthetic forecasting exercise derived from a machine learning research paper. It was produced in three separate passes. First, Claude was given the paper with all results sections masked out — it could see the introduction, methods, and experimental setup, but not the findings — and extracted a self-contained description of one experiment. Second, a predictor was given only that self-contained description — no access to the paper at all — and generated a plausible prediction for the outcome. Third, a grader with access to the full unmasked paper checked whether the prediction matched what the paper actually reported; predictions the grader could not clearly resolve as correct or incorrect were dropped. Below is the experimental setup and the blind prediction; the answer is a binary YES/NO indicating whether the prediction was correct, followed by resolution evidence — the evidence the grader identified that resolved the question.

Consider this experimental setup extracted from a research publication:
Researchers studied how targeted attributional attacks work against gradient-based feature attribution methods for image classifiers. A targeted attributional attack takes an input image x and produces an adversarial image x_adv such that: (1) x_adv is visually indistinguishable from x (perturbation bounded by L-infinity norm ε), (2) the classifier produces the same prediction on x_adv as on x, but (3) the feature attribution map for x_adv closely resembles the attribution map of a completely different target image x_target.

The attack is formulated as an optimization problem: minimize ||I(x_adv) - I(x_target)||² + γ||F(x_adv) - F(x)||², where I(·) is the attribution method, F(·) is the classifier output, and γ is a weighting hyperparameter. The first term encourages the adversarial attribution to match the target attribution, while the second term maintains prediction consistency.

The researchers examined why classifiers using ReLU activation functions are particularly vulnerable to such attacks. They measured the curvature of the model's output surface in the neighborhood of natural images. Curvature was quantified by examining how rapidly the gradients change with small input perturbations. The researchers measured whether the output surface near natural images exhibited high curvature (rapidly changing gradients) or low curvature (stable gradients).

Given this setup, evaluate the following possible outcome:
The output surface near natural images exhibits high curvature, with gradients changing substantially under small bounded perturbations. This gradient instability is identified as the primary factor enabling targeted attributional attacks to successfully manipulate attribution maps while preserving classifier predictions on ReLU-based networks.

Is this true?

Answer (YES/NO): YES